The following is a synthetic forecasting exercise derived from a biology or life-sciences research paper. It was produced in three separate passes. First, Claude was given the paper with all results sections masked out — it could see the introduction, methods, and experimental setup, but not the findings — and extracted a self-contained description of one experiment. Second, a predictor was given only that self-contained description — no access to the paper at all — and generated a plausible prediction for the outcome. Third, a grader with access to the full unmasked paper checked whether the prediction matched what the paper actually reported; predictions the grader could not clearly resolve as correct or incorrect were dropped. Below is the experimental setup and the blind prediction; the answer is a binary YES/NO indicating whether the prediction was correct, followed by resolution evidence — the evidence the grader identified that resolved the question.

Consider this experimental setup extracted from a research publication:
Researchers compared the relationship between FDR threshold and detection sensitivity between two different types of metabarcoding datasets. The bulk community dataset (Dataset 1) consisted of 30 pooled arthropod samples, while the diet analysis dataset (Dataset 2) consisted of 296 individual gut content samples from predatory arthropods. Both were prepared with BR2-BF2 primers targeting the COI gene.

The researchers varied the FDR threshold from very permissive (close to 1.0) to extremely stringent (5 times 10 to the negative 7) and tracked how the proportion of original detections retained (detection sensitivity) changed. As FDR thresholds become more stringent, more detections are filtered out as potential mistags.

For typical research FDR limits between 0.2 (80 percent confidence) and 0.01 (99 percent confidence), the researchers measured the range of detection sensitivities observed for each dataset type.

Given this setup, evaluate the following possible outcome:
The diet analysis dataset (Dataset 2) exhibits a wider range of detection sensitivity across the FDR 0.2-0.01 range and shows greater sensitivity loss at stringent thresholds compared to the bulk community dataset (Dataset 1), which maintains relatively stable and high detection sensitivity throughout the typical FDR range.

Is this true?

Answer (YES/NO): NO